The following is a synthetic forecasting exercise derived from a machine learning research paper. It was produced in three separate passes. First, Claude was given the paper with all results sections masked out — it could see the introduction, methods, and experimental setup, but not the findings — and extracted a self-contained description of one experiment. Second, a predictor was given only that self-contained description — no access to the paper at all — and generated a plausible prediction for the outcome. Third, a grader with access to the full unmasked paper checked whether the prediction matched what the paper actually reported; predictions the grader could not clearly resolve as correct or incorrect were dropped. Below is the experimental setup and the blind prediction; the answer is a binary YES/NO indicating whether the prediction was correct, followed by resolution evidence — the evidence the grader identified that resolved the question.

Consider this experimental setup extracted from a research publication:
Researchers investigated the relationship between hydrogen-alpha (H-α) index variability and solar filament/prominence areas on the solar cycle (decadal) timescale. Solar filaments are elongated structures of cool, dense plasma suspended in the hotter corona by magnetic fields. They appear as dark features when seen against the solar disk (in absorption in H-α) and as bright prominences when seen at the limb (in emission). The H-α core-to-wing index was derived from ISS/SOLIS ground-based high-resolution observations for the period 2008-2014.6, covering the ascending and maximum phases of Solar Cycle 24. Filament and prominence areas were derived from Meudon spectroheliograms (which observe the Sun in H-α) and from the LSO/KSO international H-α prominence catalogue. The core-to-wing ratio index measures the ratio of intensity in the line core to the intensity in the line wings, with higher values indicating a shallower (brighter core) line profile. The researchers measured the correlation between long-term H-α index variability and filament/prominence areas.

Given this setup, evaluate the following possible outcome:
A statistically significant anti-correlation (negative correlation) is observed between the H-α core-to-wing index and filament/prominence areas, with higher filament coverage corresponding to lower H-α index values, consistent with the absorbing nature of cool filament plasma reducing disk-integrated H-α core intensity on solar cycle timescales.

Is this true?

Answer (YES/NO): NO